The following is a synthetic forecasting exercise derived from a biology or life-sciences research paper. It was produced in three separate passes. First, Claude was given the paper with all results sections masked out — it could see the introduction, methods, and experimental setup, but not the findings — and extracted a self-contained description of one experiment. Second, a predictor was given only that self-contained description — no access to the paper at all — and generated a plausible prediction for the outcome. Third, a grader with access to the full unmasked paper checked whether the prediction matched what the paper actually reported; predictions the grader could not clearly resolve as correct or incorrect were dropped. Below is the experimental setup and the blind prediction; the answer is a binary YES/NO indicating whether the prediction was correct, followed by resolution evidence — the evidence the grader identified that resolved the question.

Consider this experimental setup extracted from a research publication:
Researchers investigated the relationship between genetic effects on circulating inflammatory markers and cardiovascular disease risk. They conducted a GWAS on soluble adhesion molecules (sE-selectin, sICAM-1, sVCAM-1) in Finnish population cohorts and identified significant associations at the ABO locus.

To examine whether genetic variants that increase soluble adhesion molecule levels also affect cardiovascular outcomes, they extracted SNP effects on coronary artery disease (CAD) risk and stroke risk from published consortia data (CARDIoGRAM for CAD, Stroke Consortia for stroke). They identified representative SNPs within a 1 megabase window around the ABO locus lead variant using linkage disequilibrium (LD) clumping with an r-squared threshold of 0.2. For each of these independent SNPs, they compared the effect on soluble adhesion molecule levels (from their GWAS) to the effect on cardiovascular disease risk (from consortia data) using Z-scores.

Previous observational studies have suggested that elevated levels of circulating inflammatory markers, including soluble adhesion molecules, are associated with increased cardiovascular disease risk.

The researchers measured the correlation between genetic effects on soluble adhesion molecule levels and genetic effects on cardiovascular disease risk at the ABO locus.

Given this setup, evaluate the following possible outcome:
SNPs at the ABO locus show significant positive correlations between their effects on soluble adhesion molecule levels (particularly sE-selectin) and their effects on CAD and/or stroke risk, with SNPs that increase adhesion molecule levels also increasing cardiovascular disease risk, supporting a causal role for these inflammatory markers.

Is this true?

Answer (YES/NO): NO